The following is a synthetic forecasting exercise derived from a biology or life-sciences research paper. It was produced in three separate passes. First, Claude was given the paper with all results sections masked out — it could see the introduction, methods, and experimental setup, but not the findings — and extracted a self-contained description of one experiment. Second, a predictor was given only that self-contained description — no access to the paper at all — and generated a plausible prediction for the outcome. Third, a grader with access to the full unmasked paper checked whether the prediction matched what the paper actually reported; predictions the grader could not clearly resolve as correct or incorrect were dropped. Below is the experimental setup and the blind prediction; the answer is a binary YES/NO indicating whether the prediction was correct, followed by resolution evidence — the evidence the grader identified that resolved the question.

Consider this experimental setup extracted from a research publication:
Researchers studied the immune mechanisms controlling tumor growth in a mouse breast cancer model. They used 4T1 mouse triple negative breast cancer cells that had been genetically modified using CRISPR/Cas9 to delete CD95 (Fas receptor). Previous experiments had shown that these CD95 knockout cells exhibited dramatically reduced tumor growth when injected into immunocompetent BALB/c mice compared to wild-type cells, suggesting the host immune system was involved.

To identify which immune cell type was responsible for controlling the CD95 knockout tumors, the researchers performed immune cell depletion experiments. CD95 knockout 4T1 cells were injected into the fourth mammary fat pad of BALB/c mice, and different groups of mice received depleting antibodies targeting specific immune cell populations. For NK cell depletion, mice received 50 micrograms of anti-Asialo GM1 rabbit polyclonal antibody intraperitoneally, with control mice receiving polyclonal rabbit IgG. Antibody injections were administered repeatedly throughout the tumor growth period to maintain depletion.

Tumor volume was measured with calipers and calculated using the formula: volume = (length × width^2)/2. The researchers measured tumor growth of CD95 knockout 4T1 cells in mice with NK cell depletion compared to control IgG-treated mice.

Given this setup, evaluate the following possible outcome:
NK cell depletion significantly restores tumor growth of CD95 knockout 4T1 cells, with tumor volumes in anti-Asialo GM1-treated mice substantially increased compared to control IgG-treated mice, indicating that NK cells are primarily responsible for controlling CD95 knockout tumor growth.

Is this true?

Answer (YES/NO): YES